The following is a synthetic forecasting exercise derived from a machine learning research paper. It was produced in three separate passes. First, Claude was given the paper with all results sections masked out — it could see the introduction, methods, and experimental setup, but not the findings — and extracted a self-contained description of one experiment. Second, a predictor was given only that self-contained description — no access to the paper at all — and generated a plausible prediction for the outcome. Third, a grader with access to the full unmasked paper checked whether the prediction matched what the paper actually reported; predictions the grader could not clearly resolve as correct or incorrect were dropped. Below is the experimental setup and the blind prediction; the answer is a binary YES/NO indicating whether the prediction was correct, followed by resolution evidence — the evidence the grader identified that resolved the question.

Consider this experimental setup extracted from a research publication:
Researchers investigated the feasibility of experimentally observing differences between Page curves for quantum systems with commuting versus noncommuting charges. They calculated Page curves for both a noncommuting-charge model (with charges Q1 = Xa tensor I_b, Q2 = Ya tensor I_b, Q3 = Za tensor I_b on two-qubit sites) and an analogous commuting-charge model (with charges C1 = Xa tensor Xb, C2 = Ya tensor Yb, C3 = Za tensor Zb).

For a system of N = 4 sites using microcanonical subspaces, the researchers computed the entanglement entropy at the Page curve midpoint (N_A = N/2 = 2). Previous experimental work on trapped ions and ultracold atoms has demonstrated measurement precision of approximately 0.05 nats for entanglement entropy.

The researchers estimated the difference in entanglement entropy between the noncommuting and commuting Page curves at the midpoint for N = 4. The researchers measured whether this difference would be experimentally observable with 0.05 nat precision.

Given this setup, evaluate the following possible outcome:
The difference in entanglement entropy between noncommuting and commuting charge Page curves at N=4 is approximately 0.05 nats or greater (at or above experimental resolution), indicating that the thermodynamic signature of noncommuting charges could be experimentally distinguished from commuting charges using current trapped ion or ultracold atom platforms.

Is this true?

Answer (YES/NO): YES